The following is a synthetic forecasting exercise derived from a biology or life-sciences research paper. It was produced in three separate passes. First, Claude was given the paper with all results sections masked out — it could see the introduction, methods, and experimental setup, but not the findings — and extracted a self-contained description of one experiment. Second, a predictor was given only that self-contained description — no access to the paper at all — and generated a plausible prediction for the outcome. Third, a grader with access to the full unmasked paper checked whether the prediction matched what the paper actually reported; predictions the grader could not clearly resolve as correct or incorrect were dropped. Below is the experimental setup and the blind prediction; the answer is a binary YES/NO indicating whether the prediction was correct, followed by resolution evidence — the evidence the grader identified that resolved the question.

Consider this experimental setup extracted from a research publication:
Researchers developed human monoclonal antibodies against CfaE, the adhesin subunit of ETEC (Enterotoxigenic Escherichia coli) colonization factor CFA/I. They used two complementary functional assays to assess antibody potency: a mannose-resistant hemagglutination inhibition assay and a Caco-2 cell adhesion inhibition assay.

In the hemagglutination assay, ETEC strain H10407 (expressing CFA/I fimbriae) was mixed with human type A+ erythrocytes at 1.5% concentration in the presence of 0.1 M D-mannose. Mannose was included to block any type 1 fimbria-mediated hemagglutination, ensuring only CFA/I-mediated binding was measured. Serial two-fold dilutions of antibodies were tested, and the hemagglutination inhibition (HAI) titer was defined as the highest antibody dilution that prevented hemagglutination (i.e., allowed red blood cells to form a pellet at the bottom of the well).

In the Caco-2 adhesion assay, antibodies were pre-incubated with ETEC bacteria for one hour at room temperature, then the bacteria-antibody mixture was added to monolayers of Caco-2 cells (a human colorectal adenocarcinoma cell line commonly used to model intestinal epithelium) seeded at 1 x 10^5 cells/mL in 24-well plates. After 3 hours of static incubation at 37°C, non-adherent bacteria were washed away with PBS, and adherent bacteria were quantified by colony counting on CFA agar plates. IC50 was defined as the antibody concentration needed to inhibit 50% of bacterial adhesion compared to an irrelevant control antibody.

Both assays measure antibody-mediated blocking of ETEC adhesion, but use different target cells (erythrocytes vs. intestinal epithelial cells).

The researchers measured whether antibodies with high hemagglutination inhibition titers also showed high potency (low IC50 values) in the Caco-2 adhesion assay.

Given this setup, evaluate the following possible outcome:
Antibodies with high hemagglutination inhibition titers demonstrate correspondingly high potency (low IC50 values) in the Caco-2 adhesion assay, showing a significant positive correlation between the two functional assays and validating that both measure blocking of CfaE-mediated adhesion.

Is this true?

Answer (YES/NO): NO